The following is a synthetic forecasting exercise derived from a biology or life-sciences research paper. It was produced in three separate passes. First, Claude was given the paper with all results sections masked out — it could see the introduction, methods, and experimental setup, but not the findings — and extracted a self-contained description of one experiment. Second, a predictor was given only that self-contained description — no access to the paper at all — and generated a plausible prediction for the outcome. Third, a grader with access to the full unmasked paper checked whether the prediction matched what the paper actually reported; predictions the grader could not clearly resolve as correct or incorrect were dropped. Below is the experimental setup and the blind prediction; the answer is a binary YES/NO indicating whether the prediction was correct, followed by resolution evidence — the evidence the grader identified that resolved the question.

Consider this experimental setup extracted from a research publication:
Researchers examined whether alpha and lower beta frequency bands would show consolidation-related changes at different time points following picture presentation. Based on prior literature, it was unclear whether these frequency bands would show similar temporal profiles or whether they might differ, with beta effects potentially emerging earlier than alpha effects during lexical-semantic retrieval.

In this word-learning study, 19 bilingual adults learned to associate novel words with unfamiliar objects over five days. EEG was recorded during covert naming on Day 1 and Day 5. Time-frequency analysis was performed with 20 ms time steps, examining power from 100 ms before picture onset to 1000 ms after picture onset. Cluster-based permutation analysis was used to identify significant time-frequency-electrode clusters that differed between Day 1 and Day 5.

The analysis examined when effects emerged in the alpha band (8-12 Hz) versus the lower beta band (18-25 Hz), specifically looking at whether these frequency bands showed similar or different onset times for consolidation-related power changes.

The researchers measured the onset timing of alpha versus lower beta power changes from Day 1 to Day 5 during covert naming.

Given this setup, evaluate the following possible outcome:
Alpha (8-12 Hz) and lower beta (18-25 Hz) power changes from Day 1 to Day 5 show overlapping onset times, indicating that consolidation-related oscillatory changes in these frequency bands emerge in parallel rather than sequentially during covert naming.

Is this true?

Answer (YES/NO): YES